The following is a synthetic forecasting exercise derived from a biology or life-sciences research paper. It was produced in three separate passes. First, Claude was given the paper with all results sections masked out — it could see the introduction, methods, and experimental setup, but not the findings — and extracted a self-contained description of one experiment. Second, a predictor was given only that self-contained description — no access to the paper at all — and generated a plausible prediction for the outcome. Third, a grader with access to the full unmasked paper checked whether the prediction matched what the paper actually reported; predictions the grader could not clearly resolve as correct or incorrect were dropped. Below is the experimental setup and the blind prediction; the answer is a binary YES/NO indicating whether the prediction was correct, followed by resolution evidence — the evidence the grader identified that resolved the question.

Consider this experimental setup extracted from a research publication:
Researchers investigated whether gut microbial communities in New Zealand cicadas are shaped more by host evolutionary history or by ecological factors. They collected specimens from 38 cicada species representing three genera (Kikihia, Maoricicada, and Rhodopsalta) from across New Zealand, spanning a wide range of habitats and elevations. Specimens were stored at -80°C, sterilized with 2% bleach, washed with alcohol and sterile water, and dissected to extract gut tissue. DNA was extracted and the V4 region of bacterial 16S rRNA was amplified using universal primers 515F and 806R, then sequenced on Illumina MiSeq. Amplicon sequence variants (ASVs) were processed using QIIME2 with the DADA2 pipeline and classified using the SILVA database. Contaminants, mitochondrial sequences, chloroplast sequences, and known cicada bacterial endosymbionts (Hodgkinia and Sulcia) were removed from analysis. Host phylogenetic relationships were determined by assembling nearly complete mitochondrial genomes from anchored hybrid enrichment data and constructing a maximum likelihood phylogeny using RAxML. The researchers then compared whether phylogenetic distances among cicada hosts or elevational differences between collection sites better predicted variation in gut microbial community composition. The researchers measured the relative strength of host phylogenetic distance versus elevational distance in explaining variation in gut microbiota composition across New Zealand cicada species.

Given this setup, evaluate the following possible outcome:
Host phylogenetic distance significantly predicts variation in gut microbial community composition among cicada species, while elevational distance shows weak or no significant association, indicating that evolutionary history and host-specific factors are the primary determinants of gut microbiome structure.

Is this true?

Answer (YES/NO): NO